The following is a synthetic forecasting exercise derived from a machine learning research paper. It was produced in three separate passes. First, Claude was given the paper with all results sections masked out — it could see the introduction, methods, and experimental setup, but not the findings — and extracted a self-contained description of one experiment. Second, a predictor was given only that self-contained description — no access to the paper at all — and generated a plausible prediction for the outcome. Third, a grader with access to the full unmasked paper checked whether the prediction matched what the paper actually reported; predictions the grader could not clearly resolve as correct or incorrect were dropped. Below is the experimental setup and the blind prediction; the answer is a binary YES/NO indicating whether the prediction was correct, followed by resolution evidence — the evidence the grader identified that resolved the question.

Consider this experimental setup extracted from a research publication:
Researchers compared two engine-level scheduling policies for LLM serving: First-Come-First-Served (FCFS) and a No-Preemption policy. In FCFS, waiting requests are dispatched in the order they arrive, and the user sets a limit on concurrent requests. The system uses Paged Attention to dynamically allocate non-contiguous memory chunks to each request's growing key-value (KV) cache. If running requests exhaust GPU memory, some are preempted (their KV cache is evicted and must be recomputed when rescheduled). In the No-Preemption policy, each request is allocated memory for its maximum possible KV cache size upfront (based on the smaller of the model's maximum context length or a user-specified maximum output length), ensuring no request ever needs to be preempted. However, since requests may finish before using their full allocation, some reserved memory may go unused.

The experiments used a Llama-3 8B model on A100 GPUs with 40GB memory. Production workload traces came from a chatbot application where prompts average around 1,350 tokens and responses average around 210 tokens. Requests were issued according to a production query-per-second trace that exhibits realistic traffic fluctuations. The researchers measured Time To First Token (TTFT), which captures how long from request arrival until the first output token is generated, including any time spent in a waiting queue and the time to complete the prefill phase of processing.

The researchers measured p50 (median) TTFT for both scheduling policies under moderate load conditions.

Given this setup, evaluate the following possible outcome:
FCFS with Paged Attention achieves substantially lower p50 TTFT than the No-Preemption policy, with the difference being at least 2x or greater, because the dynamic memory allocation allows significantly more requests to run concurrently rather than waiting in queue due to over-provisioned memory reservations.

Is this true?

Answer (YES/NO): YES